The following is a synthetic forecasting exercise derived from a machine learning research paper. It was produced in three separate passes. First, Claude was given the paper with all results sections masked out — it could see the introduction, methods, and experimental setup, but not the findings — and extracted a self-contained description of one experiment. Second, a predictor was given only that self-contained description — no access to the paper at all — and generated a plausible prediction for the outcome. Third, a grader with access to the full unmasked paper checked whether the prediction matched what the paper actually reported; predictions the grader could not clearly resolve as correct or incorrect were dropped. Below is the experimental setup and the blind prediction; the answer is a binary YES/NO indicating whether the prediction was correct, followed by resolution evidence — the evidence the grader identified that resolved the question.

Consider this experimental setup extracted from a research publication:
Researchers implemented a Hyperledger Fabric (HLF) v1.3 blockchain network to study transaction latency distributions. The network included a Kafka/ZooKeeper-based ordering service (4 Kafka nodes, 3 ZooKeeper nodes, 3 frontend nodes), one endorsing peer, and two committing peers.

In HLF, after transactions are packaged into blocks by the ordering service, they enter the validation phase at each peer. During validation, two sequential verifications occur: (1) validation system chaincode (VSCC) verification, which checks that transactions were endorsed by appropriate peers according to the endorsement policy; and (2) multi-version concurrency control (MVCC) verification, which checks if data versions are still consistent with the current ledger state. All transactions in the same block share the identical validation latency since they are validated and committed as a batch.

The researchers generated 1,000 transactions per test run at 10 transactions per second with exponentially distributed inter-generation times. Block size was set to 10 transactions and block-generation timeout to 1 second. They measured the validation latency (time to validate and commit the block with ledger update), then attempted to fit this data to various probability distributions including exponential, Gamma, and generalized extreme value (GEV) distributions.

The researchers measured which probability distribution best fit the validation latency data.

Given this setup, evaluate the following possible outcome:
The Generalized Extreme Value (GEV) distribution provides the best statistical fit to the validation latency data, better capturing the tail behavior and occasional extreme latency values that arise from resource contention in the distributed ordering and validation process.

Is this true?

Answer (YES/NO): YES